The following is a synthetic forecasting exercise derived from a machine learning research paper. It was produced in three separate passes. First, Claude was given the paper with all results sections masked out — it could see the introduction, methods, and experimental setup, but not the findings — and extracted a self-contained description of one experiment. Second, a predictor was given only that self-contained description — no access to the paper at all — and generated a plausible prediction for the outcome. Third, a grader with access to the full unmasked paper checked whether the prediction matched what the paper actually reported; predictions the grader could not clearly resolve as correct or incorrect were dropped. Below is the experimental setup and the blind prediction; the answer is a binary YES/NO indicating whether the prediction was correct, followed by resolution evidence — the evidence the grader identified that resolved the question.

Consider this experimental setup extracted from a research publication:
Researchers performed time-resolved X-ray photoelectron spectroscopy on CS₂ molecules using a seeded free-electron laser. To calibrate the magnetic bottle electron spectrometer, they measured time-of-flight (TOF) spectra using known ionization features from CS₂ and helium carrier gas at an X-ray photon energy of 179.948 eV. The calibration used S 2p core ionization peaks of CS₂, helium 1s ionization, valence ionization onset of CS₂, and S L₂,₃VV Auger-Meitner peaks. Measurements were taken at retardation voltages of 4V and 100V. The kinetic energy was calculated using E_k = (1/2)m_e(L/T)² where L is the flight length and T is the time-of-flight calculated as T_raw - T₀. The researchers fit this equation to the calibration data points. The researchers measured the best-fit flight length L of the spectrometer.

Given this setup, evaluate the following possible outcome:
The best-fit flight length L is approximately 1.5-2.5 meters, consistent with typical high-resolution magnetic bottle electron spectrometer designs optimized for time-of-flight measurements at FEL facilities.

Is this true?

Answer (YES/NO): YES